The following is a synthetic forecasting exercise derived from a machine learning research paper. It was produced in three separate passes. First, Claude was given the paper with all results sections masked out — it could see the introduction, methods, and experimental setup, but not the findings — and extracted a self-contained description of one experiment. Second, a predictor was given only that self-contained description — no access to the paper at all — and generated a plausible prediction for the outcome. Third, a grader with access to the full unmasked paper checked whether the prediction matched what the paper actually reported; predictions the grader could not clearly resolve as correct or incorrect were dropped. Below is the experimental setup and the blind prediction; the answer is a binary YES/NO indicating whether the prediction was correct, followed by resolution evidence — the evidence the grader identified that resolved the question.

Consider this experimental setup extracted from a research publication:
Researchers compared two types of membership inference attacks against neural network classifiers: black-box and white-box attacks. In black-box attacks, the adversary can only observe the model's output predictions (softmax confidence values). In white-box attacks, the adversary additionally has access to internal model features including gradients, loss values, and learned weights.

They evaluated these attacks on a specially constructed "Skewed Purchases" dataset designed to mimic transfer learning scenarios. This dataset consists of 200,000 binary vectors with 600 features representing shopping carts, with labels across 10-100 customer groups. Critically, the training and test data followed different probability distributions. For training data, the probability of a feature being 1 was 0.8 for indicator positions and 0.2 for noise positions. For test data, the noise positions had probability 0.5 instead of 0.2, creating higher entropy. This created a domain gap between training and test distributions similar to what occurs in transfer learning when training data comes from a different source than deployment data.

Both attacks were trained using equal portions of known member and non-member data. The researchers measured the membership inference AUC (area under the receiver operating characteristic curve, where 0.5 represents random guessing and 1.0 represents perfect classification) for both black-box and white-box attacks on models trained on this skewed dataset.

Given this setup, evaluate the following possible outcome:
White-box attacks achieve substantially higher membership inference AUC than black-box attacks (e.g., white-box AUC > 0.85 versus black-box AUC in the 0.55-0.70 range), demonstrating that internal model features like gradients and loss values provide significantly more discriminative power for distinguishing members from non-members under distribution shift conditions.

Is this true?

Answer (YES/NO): NO